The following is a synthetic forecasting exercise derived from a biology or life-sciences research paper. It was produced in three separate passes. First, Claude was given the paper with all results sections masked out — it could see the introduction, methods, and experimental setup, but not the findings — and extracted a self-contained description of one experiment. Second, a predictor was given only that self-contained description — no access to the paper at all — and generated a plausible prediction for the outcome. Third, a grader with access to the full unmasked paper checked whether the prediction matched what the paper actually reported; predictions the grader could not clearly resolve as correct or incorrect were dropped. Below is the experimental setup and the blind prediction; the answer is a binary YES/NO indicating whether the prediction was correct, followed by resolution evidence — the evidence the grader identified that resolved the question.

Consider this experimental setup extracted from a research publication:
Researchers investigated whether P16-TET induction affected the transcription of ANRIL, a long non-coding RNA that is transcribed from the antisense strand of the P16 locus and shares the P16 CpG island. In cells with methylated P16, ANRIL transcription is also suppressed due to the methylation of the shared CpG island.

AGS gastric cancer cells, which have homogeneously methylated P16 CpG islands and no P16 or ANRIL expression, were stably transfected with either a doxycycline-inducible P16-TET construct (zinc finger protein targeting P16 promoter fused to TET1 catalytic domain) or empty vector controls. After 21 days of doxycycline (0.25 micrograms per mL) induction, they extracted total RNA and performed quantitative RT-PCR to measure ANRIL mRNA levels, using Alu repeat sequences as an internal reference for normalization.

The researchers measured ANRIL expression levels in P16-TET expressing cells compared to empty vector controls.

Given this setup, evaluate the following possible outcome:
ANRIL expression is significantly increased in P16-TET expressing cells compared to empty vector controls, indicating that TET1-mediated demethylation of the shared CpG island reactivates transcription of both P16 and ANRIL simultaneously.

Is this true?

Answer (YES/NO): YES